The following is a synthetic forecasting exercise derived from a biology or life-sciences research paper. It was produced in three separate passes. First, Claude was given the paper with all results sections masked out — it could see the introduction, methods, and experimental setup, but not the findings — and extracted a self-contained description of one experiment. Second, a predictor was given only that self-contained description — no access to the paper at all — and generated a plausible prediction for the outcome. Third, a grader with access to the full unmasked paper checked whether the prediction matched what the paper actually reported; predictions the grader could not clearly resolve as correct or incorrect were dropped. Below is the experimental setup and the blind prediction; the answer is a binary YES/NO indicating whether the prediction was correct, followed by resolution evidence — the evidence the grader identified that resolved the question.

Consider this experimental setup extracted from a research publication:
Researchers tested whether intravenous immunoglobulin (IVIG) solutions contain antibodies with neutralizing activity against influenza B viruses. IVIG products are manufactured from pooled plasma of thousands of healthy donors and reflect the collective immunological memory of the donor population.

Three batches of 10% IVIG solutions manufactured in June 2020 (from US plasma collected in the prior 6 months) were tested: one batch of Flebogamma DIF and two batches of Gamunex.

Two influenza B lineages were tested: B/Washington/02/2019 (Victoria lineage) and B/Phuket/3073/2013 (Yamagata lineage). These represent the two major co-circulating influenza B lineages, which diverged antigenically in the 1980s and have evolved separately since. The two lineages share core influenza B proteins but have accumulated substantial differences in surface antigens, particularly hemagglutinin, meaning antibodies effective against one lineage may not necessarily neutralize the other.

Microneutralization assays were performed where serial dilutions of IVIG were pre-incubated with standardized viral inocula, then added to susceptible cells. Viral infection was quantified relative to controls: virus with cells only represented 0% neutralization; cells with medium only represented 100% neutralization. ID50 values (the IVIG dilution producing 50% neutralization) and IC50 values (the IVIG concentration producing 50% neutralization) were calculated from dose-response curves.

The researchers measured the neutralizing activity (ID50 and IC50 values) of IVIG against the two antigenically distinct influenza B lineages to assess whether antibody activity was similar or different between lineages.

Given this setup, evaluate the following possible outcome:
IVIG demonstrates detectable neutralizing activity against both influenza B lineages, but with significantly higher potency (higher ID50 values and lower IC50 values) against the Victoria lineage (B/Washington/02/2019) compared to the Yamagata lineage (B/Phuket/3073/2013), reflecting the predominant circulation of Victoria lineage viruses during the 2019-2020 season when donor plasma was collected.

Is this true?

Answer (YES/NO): NO